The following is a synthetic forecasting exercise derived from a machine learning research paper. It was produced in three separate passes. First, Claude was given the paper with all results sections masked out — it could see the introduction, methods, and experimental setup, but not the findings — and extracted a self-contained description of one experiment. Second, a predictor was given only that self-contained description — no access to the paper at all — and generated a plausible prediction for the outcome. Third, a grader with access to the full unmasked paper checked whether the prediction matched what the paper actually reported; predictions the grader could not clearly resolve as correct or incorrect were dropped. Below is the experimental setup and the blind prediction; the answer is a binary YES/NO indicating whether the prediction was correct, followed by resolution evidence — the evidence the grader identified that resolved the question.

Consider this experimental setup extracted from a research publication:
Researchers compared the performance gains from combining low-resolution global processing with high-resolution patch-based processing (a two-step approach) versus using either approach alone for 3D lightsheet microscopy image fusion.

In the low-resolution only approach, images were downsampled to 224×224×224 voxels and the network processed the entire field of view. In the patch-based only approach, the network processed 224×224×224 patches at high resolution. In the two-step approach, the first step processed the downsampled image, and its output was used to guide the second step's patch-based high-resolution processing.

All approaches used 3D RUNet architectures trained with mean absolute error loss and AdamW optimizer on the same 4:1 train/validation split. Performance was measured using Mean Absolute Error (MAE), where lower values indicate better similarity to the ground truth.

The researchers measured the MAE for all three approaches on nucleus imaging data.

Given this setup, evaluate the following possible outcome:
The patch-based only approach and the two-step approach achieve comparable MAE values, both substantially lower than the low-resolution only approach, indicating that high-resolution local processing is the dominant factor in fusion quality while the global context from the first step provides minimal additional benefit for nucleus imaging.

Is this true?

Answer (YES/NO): NO